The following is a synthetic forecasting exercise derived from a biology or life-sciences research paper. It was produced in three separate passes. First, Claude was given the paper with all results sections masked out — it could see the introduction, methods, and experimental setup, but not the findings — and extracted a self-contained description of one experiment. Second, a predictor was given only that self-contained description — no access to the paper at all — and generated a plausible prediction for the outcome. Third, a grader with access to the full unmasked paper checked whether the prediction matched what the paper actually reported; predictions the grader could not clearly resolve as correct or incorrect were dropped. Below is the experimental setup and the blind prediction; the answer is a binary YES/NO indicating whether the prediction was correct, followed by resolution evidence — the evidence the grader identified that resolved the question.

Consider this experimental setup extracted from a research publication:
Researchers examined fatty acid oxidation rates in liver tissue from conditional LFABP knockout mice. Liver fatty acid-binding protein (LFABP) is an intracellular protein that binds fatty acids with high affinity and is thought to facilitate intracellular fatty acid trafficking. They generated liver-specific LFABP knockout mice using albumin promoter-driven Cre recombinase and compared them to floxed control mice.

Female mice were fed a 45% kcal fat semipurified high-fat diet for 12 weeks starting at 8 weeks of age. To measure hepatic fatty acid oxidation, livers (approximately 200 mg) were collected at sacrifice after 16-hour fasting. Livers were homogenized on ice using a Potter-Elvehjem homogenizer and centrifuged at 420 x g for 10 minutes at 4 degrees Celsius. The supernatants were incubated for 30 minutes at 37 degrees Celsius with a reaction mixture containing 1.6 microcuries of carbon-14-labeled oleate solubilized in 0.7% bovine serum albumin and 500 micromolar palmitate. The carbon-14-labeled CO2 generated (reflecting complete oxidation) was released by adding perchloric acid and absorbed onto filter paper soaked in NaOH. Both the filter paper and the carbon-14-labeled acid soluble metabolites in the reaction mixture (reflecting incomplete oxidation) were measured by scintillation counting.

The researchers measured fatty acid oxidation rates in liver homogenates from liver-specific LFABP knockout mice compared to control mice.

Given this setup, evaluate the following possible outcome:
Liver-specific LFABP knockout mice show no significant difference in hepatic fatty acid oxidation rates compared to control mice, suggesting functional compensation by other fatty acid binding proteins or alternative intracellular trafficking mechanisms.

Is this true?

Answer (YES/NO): YES